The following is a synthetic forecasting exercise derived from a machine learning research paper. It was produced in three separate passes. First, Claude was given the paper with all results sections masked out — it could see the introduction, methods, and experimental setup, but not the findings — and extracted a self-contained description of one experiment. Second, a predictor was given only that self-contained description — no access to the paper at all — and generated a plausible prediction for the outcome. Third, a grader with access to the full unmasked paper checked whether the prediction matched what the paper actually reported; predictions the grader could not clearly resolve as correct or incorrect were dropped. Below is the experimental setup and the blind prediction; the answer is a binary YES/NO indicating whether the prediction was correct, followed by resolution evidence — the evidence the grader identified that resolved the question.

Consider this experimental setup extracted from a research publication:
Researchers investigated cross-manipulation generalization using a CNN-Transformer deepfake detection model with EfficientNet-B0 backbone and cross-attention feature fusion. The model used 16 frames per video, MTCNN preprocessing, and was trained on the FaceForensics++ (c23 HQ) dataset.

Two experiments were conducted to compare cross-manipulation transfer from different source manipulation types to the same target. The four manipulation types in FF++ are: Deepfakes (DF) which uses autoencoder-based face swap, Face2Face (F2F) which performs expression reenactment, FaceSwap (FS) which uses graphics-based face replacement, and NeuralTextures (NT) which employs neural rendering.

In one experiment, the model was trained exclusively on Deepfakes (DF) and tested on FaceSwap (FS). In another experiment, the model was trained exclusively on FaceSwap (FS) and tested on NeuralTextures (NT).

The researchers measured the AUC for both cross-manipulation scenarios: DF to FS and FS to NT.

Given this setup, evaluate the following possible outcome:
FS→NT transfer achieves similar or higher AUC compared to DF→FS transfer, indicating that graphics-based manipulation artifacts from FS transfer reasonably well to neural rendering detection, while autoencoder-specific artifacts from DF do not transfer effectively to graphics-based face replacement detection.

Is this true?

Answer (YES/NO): NO